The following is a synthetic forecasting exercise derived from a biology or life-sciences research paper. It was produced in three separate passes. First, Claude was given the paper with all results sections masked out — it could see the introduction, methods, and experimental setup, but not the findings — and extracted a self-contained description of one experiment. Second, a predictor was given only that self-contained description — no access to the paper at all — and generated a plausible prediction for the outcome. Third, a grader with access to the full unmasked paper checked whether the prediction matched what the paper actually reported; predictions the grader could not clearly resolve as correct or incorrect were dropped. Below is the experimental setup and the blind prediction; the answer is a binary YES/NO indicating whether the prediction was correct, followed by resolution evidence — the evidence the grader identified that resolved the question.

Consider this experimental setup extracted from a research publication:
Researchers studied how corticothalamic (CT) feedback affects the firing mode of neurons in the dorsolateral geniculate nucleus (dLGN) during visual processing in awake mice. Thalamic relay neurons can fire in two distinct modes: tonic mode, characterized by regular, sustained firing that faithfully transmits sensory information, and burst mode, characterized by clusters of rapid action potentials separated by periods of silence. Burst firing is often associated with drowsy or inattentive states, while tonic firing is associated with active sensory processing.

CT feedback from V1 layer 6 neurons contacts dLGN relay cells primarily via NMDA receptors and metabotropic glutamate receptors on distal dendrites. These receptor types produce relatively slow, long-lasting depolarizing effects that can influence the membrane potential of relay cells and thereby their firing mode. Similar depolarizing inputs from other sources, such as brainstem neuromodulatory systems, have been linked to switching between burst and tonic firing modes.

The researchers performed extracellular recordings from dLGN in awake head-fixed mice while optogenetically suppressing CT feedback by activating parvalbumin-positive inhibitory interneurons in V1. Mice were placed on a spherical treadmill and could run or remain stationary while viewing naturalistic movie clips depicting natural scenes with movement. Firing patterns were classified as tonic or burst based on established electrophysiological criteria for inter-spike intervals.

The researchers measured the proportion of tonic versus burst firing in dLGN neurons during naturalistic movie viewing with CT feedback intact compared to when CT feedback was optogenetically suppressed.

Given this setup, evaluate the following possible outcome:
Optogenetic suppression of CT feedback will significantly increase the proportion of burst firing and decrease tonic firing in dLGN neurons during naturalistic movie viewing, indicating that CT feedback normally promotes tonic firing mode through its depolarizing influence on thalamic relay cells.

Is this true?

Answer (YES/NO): YES